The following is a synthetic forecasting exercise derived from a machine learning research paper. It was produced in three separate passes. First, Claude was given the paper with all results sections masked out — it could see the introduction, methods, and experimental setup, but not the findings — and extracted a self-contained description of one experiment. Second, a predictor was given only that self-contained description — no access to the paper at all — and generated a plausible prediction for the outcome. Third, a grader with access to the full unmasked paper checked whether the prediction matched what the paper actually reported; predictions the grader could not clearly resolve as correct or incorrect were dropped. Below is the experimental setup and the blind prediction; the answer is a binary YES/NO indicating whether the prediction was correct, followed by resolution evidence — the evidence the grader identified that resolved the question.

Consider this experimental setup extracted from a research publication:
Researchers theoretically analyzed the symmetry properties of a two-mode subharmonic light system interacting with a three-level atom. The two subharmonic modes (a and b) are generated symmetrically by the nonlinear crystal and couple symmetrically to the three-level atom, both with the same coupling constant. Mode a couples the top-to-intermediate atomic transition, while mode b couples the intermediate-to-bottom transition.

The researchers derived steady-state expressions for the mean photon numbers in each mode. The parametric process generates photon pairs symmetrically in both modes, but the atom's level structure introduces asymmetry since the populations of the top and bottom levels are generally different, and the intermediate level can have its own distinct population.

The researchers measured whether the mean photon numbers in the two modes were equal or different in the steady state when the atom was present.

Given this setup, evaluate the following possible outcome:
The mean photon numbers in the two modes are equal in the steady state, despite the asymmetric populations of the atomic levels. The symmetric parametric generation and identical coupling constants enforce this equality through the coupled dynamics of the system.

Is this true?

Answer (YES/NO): NO